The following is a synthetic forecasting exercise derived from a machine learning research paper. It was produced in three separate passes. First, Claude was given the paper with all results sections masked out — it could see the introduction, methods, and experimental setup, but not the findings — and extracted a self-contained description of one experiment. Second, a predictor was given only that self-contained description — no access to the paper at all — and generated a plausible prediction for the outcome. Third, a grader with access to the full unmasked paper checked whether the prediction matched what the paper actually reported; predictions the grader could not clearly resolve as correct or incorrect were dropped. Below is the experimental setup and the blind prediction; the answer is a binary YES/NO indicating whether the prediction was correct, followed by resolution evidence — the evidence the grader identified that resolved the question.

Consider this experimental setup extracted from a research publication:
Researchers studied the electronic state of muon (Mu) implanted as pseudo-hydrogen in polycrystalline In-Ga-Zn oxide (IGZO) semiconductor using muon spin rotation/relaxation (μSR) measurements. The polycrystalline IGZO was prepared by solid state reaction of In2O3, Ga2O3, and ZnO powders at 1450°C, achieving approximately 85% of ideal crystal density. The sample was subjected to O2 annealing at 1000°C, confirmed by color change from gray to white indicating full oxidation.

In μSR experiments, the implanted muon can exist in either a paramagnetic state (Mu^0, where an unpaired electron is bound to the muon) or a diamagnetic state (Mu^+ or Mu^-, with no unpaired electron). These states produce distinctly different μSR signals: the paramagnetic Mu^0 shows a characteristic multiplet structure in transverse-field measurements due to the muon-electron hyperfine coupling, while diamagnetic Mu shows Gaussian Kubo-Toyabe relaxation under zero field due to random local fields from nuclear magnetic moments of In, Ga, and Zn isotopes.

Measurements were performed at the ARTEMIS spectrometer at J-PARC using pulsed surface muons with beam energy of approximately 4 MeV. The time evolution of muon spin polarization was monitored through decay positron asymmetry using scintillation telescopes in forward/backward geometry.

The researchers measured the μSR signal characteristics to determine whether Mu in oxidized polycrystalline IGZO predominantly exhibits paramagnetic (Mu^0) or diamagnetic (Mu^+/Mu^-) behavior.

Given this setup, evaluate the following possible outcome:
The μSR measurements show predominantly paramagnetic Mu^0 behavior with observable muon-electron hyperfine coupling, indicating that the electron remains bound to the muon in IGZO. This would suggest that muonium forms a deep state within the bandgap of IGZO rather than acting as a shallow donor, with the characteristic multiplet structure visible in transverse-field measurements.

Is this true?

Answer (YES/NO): NO